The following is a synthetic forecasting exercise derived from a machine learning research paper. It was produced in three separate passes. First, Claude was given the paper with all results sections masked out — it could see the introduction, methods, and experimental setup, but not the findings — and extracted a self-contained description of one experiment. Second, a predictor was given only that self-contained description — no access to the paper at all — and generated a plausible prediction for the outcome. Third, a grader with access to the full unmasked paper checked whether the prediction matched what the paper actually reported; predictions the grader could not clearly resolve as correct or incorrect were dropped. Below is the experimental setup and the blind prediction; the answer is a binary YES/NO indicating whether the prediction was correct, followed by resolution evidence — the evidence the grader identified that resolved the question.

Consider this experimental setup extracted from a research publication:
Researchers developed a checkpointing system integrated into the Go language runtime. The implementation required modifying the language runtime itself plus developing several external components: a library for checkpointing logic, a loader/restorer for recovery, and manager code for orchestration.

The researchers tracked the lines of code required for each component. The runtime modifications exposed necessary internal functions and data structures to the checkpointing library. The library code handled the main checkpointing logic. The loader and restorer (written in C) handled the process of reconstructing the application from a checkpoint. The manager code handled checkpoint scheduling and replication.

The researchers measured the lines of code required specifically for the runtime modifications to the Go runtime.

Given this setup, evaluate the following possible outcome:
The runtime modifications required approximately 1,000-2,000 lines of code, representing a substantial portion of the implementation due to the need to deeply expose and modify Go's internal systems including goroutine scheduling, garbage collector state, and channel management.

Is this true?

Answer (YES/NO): NO